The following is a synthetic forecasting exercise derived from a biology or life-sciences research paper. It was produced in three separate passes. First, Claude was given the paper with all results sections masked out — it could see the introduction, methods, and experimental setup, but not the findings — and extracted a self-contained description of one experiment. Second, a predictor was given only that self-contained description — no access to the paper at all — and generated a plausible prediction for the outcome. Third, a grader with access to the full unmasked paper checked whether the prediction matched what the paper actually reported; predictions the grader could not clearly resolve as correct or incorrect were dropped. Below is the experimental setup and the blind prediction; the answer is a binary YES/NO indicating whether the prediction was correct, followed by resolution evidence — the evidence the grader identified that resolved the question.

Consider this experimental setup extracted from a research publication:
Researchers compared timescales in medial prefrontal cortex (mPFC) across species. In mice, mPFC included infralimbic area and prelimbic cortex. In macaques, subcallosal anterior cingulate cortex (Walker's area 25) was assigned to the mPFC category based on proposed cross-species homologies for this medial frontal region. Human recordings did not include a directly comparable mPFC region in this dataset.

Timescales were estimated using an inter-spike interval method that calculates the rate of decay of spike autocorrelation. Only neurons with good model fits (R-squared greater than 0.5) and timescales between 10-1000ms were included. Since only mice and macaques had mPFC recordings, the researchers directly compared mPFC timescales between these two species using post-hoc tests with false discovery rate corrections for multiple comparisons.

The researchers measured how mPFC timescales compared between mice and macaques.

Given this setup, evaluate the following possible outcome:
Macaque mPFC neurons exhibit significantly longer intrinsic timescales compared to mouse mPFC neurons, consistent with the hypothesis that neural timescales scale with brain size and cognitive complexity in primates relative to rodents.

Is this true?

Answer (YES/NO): NO